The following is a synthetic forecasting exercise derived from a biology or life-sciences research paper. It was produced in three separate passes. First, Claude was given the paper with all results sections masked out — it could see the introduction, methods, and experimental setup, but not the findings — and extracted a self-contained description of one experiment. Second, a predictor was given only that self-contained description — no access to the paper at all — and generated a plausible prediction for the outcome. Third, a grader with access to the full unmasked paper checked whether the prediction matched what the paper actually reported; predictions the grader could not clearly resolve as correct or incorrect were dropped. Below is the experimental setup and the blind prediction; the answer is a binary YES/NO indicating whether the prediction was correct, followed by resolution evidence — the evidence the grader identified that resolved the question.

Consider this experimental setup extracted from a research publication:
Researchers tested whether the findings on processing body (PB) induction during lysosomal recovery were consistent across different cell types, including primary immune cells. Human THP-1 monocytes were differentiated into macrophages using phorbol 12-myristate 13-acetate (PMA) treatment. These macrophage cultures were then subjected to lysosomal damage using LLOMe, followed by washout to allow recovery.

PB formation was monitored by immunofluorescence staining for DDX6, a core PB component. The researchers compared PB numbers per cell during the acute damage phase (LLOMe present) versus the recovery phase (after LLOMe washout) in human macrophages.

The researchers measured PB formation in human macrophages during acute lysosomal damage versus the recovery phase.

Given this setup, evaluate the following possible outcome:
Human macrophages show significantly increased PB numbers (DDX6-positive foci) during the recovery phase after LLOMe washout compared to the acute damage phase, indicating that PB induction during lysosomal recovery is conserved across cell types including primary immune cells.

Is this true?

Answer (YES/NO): YES